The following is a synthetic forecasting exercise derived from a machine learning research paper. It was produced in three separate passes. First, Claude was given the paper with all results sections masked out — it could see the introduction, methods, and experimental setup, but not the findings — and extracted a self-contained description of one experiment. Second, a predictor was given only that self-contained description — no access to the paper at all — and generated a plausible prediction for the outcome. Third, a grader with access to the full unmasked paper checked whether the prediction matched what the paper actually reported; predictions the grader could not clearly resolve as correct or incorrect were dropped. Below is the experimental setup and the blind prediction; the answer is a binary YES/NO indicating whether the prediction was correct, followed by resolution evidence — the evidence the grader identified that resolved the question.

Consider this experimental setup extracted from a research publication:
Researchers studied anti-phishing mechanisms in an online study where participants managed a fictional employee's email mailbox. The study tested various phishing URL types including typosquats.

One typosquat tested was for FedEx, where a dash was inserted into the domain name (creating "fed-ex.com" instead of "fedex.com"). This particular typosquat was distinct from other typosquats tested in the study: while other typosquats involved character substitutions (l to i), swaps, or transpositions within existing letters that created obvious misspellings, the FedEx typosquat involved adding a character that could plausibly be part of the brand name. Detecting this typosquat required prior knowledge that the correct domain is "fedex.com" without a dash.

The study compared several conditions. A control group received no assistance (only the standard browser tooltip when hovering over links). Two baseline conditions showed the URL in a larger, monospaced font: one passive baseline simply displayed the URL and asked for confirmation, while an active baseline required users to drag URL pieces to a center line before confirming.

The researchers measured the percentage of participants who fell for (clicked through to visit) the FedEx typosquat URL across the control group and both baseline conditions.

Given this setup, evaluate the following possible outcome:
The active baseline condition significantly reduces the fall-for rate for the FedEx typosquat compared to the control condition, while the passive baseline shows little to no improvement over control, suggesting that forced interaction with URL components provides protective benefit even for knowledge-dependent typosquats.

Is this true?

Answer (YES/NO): NO